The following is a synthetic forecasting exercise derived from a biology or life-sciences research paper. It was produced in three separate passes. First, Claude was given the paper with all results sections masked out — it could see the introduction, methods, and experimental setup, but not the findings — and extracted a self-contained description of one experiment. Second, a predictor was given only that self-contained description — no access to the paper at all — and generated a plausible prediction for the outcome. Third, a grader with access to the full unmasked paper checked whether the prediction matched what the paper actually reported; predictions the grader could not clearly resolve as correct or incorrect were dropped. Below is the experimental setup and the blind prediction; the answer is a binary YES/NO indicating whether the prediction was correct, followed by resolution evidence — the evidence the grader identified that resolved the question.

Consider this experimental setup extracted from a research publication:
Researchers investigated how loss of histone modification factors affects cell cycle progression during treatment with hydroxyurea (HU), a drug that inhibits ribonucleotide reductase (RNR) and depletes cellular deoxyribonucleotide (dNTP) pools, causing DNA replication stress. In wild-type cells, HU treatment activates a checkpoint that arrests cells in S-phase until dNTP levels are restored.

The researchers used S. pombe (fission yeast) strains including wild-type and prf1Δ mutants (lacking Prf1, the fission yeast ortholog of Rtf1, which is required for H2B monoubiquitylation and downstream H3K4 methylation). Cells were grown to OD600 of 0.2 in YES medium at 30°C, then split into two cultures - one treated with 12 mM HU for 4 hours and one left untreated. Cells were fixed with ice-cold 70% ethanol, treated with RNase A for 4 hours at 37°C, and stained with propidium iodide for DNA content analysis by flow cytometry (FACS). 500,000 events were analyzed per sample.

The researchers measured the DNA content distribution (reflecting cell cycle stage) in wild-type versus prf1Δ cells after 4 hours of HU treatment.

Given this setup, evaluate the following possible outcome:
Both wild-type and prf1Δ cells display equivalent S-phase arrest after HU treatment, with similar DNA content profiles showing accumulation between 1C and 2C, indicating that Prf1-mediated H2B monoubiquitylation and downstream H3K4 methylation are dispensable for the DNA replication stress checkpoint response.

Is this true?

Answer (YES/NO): NO